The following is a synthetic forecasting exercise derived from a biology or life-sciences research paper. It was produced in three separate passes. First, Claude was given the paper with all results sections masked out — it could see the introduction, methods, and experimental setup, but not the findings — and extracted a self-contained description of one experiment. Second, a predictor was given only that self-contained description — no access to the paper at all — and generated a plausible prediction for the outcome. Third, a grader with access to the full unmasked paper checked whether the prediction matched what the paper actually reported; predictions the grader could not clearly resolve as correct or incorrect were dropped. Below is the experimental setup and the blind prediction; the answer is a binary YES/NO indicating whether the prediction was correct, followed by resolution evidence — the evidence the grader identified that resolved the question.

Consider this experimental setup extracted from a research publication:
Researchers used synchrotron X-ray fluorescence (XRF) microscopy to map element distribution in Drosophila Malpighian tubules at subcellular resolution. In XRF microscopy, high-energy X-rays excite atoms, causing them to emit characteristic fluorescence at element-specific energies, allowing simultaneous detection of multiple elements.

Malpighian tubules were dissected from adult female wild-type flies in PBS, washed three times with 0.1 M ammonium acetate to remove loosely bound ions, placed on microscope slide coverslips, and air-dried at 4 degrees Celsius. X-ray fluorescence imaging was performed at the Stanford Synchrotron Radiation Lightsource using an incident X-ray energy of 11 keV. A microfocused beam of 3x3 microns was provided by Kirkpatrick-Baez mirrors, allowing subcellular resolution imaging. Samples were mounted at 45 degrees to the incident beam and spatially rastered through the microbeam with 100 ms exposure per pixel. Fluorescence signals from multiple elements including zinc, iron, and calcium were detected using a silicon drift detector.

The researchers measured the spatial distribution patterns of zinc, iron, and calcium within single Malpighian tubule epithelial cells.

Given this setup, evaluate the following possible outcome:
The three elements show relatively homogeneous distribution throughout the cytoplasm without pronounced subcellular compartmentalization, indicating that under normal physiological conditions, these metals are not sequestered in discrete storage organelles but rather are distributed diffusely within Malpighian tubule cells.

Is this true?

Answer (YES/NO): NO